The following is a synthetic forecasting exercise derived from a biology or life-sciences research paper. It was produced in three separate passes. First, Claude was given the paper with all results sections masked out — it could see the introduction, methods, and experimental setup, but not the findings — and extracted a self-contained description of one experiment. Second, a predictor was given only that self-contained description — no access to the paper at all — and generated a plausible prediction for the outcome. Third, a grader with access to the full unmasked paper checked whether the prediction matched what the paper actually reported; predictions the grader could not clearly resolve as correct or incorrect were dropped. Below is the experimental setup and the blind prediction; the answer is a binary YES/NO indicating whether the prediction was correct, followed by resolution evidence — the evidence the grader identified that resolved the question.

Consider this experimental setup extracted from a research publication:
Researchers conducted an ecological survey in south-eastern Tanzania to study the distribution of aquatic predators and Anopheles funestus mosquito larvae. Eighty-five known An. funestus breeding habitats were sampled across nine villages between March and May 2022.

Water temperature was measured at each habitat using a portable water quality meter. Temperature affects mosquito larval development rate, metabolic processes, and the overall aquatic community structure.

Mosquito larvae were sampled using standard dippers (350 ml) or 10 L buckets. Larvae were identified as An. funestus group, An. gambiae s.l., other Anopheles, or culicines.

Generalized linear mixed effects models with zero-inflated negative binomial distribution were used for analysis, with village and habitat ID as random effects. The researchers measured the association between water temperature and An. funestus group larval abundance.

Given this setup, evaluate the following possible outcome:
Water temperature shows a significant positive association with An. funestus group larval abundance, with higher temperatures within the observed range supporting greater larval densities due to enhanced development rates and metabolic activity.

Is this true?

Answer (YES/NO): NO